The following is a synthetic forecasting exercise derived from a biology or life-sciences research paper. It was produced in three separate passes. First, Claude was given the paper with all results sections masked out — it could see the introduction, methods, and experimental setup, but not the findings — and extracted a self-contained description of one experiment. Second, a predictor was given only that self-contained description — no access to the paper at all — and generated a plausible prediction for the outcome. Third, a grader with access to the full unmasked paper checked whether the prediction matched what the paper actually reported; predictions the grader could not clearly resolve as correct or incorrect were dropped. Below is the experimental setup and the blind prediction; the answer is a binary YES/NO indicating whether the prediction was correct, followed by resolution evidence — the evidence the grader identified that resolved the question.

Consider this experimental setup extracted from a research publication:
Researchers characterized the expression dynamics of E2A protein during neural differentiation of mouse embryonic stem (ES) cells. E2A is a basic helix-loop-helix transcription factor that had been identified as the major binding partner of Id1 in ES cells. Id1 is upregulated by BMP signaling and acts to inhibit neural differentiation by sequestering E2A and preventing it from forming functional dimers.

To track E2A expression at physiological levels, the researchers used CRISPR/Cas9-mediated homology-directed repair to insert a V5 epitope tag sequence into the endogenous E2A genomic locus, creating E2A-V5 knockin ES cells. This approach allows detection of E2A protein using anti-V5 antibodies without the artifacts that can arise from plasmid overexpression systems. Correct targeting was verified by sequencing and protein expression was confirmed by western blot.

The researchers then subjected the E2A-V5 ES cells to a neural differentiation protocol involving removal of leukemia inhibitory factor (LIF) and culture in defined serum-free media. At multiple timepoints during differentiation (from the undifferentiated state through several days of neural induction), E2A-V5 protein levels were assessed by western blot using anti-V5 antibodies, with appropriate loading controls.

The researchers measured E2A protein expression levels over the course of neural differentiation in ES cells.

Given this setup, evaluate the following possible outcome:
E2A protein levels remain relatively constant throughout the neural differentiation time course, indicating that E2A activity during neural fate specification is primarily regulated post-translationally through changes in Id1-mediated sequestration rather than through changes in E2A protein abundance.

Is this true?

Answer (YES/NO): YES